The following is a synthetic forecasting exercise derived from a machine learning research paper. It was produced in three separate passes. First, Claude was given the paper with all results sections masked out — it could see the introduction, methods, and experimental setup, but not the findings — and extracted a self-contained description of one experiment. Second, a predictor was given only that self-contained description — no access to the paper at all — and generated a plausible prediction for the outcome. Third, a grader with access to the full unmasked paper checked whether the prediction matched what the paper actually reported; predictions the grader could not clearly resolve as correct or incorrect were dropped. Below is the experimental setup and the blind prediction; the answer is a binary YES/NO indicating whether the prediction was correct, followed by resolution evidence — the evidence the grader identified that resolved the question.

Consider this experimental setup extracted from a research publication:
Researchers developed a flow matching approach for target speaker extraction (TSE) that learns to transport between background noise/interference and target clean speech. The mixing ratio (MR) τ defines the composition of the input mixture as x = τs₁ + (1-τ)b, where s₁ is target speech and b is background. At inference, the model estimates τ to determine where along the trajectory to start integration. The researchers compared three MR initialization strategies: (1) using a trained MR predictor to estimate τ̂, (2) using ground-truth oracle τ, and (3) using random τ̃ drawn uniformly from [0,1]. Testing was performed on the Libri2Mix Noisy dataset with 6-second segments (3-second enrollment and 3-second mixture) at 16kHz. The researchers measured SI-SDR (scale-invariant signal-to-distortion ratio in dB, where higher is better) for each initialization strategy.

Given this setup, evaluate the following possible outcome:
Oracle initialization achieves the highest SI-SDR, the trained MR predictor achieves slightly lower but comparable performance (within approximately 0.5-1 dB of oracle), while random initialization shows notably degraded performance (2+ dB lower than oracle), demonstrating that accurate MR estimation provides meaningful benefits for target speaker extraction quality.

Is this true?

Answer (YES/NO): YES